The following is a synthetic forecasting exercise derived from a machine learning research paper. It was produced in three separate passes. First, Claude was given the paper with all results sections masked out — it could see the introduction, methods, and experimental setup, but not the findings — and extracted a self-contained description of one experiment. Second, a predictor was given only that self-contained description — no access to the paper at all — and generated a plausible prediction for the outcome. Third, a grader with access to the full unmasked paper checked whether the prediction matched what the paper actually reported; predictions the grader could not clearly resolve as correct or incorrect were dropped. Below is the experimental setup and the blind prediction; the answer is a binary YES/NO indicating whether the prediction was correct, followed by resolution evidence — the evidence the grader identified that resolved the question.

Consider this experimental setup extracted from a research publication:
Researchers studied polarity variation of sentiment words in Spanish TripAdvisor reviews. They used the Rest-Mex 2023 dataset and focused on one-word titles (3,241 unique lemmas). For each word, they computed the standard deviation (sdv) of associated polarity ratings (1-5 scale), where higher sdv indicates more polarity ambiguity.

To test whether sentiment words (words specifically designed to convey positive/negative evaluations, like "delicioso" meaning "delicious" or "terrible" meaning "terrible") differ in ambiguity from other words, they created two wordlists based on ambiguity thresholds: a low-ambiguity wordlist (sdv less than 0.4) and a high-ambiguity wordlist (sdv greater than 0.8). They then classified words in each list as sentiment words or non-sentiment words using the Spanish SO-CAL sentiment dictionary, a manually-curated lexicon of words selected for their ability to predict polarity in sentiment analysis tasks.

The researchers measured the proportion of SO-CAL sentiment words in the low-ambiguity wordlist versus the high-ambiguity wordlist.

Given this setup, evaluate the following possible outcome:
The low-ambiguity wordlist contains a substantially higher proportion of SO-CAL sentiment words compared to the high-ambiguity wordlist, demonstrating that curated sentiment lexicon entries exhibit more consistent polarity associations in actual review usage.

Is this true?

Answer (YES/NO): YES